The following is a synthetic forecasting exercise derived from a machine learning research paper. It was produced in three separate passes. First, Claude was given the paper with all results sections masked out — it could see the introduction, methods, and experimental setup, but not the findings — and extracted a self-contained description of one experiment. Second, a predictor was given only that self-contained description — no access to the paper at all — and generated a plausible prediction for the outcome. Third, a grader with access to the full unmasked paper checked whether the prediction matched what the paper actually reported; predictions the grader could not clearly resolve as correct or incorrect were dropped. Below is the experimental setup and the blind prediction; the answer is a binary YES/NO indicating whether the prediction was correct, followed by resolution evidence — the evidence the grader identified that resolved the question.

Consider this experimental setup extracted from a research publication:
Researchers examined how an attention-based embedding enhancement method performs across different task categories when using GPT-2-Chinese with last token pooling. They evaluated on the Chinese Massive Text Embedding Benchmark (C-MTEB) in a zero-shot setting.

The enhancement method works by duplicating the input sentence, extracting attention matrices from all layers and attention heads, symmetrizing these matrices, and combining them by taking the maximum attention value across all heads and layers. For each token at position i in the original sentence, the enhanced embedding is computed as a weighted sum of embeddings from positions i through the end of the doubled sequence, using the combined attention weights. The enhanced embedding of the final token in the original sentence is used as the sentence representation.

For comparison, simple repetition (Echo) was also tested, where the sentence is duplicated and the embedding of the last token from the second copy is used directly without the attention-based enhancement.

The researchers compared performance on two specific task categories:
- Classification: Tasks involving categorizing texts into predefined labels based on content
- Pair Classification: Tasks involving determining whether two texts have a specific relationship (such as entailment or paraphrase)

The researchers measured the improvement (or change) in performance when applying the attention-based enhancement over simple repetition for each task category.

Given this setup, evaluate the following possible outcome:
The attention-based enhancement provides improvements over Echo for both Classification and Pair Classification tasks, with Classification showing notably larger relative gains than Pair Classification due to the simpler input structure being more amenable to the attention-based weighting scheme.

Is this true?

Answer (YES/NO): NO